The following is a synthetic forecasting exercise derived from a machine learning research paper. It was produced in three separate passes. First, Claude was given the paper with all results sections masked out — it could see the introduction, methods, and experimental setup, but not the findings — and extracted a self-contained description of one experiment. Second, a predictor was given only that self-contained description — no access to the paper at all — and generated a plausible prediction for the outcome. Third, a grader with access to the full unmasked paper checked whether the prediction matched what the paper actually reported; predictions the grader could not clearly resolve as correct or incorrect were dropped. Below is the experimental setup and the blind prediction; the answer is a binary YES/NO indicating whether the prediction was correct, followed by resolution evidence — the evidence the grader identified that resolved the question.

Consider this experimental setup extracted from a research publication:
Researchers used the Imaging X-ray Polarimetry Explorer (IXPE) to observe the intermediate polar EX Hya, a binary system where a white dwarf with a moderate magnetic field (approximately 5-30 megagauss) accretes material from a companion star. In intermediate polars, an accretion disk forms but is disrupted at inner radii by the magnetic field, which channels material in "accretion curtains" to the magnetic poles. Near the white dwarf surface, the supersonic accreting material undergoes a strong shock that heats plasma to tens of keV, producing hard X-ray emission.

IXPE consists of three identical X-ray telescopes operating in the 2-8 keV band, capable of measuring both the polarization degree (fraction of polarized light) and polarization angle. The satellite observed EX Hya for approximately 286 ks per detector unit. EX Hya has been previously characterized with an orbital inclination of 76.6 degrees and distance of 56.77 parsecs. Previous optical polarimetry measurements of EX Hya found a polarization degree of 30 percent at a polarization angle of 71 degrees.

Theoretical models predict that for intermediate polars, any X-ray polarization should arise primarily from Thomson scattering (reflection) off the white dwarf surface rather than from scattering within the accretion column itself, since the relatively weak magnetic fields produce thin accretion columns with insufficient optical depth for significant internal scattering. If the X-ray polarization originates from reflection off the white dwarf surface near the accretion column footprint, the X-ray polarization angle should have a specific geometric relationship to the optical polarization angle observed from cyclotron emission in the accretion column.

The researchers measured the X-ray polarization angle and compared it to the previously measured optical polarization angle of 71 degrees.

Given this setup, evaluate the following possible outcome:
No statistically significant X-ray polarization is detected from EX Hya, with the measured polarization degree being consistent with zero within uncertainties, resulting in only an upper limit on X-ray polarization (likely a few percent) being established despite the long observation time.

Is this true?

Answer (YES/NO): NO